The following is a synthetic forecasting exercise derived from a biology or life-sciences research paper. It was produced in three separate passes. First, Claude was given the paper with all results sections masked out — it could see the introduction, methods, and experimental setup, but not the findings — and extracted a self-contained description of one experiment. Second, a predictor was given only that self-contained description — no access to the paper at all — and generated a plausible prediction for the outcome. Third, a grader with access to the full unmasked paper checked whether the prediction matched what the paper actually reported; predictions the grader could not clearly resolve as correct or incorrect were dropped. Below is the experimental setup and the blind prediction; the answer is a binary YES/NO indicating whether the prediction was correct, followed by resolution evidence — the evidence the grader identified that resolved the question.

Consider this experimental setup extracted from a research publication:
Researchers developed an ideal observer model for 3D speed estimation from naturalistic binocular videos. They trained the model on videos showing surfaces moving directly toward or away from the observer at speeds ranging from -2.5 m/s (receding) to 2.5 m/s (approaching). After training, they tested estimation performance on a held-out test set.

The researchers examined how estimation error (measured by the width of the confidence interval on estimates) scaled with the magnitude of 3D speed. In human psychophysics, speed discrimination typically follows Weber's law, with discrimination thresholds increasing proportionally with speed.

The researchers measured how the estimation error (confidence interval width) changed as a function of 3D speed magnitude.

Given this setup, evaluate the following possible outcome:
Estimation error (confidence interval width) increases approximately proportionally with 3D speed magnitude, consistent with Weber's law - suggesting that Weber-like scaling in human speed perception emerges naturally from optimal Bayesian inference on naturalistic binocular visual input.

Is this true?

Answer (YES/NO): YES